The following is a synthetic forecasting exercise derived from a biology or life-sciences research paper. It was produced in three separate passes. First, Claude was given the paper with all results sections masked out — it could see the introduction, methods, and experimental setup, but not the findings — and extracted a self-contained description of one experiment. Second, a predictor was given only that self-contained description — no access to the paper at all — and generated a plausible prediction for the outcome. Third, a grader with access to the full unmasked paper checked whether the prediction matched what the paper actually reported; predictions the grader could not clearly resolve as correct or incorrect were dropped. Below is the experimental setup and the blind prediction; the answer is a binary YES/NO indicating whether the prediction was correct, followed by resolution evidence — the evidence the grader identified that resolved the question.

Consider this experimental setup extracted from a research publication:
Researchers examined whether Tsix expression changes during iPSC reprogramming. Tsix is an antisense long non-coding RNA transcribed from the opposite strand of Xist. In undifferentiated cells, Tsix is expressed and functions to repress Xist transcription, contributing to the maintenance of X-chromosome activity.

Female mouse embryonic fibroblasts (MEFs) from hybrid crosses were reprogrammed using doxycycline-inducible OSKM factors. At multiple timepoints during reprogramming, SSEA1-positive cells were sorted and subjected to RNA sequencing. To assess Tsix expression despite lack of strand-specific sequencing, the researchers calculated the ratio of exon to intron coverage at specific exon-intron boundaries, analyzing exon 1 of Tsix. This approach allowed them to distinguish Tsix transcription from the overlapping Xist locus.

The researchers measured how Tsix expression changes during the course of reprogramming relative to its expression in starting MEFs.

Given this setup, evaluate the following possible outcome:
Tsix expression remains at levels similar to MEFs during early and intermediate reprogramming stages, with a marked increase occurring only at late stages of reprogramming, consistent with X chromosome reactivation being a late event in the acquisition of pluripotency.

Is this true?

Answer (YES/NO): YES